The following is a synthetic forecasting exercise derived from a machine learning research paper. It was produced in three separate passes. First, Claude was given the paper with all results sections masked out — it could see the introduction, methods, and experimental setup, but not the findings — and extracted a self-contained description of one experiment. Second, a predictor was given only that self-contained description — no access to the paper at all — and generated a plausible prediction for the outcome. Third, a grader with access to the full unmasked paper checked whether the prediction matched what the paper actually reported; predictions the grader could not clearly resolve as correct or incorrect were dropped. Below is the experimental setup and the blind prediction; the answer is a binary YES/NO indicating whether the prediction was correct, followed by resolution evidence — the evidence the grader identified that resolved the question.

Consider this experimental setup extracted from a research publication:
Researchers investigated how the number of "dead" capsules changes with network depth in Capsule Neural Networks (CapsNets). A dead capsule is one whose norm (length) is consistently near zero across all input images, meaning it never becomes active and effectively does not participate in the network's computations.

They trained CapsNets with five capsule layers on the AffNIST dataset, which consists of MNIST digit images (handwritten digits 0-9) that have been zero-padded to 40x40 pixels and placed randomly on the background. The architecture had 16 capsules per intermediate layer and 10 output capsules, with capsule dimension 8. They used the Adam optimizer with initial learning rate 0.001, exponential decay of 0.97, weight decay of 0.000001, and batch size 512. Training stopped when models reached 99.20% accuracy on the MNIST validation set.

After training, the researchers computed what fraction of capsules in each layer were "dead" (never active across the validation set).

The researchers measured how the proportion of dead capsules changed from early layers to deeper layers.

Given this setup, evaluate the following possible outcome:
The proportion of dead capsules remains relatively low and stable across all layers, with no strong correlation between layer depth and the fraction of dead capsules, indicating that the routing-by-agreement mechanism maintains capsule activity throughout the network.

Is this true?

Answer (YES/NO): NO